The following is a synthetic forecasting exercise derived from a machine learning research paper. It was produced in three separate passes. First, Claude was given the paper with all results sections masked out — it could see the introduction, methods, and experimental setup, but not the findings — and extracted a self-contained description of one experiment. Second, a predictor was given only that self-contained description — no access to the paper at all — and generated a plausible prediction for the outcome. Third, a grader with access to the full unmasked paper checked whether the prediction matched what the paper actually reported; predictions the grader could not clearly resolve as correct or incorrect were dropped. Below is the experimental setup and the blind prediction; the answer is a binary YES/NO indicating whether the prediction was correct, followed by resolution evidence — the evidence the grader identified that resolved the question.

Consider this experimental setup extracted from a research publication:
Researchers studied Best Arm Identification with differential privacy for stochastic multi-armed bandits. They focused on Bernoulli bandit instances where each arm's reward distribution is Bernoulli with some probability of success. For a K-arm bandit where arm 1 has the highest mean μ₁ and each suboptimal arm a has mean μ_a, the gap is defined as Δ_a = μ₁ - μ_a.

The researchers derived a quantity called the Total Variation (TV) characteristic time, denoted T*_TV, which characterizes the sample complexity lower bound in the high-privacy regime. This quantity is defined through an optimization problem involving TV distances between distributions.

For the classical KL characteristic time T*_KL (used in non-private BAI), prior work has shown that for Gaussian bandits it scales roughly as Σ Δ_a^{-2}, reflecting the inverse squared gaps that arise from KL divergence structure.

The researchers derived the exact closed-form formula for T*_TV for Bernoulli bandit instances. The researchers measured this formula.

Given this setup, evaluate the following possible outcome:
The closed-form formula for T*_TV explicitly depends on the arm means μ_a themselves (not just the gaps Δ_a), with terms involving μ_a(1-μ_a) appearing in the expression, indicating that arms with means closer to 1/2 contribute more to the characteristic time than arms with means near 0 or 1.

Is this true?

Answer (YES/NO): NO